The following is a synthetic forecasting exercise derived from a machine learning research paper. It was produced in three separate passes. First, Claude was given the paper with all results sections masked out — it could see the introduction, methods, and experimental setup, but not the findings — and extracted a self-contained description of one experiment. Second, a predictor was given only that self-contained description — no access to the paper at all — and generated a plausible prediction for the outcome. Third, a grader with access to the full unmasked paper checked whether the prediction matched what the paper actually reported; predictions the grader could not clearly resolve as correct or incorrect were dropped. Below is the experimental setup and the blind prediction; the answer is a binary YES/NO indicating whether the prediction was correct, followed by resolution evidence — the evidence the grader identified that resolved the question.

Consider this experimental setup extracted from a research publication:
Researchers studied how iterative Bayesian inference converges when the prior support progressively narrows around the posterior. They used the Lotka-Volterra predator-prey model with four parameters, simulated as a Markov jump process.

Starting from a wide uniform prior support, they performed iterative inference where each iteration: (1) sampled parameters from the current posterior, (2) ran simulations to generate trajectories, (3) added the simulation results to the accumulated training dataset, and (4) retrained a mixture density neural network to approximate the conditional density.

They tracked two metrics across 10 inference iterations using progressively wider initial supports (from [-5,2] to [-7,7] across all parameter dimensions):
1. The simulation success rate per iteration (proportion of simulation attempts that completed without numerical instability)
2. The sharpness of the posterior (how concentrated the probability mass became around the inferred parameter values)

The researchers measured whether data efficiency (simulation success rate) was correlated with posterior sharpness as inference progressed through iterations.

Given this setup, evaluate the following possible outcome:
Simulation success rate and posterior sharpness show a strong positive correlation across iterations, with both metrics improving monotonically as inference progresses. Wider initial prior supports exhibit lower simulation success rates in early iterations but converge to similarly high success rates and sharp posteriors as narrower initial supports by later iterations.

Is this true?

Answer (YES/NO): NO